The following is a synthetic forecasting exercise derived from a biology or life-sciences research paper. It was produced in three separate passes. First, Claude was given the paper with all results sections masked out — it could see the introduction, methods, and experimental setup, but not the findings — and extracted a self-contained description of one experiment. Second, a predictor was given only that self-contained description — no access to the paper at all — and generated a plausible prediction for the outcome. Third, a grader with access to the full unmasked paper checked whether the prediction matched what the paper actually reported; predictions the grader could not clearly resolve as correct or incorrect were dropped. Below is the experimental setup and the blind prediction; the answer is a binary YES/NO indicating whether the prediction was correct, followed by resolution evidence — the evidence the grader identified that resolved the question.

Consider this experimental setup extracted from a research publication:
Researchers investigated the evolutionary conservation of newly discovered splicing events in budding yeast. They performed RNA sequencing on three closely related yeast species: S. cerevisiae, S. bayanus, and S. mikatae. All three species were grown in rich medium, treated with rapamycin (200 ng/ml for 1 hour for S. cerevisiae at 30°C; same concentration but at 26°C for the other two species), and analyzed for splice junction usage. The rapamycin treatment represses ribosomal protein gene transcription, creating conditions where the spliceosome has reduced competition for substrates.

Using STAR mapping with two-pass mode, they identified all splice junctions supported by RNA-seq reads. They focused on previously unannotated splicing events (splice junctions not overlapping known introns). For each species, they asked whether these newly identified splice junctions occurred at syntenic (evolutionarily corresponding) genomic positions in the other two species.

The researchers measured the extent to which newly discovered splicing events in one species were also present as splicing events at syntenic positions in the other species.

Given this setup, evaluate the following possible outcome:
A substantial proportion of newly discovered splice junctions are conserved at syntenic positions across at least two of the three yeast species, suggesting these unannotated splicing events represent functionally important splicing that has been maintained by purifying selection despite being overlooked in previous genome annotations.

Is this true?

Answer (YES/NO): NO